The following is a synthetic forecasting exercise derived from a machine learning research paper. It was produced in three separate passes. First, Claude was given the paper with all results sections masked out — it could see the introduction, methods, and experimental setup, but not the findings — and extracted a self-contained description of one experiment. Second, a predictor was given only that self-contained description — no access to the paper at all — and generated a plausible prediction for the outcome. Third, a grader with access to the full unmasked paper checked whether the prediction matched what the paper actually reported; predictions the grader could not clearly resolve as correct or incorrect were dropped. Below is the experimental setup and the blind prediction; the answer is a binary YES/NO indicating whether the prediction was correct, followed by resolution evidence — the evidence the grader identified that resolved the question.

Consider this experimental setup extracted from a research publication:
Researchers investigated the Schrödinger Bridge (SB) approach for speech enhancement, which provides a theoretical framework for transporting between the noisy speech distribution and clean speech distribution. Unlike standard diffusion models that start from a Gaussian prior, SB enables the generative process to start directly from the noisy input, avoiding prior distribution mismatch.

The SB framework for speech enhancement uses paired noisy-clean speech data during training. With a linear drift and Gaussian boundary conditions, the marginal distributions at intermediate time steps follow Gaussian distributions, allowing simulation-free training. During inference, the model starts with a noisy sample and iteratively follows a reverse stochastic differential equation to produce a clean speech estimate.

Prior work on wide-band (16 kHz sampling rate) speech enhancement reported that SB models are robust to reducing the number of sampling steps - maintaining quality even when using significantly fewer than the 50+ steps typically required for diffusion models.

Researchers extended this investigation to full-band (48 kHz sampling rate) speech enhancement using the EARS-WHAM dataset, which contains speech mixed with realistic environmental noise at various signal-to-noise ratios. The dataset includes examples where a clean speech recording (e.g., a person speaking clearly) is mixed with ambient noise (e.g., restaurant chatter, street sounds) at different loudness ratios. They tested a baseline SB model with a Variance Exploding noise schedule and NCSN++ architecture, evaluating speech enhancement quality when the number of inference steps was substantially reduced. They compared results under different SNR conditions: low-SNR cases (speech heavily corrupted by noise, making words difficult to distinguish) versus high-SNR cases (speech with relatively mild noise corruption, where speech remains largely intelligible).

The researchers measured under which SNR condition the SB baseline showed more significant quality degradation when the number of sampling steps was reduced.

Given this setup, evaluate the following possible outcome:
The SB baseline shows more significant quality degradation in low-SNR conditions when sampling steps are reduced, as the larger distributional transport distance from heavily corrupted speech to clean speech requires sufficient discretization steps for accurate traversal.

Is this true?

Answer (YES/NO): YES